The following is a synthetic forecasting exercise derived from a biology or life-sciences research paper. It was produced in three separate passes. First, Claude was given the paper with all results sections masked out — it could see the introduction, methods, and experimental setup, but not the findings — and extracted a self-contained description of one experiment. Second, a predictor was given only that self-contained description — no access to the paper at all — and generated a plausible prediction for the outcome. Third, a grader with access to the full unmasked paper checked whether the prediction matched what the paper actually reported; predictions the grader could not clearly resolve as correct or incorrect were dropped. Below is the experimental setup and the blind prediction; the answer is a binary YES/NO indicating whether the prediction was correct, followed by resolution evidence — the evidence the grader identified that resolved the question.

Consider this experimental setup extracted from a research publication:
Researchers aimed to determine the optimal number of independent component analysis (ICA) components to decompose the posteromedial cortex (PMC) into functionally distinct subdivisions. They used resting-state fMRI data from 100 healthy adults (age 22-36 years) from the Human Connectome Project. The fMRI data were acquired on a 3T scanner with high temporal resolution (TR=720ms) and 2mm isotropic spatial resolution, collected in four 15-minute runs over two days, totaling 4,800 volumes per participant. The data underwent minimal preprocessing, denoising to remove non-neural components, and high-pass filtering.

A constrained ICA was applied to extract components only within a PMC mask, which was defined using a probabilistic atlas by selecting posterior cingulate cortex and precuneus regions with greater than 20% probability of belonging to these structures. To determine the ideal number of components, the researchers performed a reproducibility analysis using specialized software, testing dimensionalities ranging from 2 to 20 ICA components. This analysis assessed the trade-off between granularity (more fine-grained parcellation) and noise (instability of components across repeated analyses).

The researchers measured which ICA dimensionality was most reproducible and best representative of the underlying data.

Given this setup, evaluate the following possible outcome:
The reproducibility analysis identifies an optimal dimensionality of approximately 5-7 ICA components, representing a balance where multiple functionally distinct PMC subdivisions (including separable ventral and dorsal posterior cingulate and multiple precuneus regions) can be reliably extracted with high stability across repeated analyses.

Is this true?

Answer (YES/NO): NO